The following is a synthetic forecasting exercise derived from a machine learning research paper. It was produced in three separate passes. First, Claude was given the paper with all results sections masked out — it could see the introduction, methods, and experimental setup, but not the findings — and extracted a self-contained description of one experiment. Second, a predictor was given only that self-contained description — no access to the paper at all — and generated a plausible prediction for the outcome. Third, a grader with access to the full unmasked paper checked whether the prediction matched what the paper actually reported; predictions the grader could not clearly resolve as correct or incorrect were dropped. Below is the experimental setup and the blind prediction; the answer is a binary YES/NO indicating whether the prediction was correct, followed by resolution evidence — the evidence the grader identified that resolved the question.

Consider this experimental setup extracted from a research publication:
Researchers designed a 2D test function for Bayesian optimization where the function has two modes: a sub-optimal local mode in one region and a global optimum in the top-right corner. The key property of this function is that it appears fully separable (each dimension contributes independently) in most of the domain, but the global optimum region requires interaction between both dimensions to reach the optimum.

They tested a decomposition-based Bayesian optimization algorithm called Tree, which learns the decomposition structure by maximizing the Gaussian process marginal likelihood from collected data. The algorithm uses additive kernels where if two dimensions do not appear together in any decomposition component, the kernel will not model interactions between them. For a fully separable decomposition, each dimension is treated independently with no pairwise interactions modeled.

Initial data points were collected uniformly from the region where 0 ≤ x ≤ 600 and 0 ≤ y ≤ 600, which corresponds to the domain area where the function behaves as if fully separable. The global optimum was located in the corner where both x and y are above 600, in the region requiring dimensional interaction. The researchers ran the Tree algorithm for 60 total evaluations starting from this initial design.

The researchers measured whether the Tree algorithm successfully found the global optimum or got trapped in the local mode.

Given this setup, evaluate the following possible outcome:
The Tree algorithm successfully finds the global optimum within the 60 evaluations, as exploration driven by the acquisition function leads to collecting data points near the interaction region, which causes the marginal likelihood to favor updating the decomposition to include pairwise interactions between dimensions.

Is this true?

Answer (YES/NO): NO